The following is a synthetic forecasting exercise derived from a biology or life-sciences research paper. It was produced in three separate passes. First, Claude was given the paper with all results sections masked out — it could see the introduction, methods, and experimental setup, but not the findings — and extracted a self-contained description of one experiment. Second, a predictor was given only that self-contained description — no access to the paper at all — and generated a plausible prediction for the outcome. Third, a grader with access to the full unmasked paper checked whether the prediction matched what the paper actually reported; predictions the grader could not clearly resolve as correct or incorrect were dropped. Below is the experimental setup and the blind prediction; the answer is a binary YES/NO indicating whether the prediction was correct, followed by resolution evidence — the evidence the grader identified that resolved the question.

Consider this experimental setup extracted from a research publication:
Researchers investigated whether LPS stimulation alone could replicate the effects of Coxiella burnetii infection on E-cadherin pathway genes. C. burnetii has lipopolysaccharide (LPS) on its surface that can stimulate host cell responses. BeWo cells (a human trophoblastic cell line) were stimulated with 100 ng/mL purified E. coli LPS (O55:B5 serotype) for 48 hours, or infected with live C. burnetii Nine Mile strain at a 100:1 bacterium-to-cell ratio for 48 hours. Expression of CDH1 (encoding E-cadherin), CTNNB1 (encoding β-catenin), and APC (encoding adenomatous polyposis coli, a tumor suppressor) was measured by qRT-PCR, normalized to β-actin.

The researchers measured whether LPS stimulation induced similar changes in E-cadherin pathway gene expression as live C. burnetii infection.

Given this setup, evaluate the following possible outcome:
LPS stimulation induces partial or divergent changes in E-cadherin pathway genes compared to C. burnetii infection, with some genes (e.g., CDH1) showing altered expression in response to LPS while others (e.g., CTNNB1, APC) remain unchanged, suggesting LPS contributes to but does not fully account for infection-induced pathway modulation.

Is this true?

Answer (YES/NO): NO